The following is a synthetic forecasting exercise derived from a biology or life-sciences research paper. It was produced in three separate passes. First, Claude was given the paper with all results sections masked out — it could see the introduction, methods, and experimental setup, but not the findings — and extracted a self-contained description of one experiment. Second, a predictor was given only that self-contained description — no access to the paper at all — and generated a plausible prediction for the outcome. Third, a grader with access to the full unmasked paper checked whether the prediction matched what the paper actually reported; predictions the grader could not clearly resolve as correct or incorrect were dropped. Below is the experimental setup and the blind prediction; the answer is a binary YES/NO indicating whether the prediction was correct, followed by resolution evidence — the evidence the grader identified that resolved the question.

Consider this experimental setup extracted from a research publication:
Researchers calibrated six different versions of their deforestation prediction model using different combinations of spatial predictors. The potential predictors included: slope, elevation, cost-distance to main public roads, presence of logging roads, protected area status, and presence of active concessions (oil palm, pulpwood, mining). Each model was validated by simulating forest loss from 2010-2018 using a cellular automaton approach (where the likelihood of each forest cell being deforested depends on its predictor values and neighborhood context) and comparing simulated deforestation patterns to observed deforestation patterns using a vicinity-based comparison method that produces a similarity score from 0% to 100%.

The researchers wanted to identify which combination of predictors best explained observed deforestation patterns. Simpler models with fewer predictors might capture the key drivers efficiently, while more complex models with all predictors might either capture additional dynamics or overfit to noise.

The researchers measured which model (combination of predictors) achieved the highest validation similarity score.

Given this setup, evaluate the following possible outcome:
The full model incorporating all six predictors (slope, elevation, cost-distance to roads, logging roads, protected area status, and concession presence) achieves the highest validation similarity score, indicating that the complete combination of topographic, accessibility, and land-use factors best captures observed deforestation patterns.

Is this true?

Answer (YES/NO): NO